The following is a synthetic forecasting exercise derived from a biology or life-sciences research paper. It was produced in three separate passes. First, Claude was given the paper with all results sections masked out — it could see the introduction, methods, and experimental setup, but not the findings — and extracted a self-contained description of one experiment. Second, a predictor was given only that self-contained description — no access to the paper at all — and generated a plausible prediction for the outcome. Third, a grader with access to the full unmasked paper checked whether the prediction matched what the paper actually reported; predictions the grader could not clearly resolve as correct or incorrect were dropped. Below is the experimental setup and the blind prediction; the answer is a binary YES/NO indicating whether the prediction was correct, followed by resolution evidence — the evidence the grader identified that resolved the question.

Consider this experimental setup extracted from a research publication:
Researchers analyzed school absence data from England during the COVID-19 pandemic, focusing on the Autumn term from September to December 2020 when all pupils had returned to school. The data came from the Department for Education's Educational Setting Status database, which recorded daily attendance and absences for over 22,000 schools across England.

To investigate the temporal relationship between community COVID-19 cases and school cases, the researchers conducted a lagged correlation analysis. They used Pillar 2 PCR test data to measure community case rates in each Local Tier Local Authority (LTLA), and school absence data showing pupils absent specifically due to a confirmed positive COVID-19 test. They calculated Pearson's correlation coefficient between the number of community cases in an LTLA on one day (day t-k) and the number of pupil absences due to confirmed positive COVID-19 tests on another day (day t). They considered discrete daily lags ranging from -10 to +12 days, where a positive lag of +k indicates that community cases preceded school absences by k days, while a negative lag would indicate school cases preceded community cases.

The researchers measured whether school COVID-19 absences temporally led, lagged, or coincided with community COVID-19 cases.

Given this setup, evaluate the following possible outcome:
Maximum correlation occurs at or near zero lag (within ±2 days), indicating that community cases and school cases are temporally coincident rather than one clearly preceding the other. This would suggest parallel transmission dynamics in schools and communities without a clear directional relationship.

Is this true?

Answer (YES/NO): NO